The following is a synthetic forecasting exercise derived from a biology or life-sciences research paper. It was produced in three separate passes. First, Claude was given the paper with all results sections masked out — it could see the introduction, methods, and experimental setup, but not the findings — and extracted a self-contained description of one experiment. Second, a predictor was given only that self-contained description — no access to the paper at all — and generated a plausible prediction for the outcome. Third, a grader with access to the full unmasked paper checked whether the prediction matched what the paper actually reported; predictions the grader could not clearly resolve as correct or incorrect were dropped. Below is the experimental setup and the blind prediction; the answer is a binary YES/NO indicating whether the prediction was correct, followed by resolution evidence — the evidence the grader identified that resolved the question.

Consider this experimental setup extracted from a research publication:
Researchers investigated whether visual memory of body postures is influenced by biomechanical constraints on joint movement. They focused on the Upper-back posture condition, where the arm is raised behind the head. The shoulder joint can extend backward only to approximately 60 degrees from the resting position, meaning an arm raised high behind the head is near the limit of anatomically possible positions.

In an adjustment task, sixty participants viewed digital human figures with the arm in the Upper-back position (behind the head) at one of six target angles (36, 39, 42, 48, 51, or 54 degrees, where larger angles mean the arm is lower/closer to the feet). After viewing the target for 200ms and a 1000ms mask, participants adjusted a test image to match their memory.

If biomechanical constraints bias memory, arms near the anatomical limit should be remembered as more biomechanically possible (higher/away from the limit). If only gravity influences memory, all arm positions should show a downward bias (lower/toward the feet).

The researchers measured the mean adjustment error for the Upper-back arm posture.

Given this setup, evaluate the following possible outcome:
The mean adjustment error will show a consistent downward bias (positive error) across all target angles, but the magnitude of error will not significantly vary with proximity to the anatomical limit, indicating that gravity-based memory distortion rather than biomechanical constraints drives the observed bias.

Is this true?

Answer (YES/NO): NO